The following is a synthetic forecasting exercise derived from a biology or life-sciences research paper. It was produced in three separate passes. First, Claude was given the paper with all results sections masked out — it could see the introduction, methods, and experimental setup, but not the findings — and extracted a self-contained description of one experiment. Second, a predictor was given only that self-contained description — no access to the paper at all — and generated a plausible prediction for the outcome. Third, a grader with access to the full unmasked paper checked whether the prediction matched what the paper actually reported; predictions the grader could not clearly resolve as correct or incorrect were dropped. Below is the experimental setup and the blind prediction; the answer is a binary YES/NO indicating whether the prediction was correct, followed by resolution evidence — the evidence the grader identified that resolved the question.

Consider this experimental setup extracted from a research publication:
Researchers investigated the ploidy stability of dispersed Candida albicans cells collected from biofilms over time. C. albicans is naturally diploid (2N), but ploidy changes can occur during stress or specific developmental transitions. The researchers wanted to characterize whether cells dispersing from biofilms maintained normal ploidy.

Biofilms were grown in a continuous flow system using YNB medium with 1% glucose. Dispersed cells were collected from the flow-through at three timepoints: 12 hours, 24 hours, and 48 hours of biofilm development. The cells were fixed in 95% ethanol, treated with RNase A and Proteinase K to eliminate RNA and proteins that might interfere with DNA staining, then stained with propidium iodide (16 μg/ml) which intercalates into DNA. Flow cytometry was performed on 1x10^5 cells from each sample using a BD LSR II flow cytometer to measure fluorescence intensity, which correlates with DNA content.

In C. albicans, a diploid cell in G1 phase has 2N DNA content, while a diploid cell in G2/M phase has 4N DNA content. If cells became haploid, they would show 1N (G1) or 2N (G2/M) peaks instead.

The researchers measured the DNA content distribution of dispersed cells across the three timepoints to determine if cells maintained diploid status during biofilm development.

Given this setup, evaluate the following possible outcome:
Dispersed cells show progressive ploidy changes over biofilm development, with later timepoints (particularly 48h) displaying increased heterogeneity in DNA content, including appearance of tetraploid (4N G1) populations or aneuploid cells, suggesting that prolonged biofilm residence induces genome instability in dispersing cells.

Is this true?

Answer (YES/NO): NO